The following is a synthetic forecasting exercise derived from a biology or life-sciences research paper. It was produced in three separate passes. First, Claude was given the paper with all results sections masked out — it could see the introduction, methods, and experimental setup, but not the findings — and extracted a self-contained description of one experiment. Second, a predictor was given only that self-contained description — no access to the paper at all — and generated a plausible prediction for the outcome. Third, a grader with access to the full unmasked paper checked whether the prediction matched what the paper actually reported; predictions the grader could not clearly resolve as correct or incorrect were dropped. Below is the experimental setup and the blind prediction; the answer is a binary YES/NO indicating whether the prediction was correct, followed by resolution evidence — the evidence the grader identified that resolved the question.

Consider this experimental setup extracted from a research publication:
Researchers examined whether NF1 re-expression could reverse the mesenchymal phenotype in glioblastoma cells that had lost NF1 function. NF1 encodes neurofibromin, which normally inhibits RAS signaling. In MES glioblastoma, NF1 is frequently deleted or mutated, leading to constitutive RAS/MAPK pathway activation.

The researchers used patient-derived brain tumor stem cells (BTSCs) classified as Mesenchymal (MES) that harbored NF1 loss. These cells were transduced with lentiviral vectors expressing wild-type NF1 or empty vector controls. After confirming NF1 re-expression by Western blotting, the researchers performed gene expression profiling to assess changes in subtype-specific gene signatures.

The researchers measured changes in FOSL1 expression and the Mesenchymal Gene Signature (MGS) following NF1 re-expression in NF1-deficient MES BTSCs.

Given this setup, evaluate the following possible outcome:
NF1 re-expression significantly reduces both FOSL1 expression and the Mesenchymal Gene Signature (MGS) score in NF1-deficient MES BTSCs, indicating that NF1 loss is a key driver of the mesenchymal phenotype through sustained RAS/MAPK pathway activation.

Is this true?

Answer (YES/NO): YES